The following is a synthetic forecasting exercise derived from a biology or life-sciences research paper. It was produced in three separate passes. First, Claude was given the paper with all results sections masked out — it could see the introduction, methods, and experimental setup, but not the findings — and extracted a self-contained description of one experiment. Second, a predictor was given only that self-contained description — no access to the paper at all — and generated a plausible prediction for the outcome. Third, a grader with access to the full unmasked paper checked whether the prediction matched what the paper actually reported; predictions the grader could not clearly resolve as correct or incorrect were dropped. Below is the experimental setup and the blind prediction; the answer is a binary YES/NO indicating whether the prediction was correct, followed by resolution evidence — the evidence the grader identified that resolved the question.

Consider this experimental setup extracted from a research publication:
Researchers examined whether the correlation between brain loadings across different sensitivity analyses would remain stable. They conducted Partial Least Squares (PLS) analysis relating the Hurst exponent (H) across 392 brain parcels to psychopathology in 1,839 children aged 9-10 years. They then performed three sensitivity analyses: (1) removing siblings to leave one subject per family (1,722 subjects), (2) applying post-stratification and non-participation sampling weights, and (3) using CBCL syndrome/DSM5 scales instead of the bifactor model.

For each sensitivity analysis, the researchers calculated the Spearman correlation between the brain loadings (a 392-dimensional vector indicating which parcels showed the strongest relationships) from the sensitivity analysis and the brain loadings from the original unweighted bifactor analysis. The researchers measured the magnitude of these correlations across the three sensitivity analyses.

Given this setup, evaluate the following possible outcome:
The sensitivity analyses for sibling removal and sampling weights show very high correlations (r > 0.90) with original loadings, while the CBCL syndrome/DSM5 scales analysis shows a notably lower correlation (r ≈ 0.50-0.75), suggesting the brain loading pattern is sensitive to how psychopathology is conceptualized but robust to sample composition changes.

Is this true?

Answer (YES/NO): NO